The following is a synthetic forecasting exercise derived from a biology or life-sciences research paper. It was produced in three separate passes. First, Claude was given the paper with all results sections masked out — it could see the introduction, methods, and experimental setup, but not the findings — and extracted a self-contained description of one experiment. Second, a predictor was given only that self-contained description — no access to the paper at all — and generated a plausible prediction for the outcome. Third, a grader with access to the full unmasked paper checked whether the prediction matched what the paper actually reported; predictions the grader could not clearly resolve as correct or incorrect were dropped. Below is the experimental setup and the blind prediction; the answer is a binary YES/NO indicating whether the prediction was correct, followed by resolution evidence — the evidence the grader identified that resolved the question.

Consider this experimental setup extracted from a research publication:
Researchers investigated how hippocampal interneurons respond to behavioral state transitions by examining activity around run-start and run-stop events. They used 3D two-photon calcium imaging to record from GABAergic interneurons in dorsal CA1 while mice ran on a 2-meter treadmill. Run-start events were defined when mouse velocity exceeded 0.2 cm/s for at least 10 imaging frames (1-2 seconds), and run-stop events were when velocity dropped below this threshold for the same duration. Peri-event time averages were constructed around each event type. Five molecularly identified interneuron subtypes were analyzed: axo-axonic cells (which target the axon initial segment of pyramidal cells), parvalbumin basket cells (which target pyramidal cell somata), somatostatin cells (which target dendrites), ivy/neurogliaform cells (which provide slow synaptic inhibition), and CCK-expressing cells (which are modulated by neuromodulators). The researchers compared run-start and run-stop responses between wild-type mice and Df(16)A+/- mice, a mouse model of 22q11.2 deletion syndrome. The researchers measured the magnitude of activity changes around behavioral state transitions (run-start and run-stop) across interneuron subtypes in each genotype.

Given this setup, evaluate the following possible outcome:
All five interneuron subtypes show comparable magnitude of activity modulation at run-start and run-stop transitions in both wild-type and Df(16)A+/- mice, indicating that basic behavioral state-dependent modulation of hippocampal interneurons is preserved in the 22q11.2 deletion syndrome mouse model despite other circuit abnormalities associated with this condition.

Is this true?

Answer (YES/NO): YES